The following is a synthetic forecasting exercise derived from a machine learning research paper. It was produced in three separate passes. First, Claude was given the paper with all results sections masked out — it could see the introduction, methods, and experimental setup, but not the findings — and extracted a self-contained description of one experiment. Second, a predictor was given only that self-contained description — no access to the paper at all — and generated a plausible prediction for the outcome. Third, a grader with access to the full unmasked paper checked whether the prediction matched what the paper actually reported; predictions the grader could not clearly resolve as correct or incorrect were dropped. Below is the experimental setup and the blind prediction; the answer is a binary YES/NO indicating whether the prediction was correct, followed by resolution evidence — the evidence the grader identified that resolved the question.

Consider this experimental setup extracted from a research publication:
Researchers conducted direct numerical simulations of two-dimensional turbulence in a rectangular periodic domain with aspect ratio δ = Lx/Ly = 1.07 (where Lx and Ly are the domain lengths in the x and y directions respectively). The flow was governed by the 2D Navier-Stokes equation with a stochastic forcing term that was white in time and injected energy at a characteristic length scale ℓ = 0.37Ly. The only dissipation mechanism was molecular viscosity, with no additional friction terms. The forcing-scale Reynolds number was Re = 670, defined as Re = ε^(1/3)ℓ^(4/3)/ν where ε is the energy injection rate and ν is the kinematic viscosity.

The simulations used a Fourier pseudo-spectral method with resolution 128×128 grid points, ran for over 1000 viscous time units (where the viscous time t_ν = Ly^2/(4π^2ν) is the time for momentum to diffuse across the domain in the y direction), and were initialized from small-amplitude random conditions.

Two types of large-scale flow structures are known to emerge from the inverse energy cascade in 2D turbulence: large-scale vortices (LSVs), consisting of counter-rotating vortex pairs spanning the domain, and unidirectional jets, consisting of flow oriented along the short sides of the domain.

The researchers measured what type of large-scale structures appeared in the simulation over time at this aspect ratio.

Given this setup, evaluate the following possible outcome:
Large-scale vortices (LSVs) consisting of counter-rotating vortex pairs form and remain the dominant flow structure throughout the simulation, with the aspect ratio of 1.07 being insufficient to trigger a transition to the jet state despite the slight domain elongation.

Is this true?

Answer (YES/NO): NO